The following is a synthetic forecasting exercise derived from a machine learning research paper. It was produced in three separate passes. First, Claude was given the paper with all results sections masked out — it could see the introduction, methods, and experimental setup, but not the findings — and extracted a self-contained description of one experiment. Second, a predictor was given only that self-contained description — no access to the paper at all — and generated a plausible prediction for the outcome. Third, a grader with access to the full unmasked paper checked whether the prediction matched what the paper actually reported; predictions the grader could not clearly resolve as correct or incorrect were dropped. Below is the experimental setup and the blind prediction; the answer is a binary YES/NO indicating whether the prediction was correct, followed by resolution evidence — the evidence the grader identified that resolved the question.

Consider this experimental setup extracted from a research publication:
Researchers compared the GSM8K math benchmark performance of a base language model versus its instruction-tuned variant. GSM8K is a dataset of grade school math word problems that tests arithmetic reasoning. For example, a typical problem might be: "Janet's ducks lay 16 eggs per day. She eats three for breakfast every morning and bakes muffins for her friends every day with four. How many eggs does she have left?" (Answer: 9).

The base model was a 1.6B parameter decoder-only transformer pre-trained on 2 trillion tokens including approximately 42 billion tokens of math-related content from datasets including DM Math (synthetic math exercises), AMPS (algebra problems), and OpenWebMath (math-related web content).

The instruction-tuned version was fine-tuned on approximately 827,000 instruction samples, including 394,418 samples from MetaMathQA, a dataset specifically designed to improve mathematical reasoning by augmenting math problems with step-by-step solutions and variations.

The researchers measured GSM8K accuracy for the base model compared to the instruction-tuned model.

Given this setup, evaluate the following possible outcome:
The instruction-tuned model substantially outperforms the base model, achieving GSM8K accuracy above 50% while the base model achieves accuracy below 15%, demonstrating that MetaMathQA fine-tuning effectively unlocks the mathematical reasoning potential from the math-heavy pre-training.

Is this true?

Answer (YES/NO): NO